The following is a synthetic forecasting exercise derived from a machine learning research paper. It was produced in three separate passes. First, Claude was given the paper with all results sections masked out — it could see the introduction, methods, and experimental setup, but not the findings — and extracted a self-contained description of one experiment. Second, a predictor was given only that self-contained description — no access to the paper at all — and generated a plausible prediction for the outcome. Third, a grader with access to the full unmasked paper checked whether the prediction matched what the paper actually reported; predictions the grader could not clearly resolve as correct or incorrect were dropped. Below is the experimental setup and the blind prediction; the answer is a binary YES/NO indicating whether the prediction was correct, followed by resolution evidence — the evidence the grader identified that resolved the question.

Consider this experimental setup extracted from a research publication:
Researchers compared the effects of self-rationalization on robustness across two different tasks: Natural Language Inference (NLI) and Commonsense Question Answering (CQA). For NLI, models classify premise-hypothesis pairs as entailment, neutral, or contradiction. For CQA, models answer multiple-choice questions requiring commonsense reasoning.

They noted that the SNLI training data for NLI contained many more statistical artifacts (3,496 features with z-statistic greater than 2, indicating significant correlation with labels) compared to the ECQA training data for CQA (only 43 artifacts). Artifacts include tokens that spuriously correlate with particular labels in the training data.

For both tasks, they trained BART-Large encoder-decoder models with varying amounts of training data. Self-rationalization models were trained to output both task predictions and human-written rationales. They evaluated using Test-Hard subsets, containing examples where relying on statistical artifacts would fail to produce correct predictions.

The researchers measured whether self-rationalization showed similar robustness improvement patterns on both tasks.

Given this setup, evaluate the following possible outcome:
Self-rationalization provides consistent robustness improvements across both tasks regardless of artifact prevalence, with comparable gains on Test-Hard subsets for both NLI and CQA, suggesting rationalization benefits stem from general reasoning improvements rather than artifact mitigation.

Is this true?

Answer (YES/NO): NO